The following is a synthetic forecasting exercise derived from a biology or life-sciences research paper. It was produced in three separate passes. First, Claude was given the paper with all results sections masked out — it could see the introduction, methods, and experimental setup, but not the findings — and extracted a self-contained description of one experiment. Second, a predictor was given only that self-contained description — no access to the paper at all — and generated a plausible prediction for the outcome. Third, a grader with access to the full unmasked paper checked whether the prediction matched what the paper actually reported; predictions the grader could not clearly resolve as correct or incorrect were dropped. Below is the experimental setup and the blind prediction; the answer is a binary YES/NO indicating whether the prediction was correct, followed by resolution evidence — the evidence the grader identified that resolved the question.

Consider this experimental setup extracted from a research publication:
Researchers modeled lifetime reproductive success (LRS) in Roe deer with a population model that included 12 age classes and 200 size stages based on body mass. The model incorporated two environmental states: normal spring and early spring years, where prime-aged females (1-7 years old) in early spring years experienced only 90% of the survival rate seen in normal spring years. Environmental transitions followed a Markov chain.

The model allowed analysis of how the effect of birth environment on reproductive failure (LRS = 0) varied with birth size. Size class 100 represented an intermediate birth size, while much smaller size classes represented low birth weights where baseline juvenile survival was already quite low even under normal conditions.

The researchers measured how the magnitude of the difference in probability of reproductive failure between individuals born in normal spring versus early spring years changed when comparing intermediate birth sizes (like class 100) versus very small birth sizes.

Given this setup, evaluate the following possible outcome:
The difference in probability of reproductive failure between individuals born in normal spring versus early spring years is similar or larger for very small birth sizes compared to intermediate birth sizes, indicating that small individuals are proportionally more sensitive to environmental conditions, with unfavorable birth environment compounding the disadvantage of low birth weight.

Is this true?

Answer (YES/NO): NO